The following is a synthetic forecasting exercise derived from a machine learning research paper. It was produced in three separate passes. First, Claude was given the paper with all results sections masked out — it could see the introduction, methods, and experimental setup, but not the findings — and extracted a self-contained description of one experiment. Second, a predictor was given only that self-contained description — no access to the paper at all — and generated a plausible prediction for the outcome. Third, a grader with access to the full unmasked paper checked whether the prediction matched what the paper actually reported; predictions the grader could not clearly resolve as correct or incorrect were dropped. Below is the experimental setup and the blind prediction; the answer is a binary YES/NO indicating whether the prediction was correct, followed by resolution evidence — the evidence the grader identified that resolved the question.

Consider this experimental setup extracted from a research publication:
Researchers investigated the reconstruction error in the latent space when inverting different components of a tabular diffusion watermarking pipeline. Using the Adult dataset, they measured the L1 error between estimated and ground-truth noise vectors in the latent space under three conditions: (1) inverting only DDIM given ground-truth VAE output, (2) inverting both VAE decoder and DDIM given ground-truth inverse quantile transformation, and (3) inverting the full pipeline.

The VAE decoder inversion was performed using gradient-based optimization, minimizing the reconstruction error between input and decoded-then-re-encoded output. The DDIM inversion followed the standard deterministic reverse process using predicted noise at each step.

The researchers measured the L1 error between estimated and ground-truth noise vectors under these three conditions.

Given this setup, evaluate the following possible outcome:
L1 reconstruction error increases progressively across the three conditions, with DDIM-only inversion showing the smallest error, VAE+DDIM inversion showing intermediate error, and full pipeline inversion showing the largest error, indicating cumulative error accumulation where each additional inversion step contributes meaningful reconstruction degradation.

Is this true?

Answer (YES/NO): YES